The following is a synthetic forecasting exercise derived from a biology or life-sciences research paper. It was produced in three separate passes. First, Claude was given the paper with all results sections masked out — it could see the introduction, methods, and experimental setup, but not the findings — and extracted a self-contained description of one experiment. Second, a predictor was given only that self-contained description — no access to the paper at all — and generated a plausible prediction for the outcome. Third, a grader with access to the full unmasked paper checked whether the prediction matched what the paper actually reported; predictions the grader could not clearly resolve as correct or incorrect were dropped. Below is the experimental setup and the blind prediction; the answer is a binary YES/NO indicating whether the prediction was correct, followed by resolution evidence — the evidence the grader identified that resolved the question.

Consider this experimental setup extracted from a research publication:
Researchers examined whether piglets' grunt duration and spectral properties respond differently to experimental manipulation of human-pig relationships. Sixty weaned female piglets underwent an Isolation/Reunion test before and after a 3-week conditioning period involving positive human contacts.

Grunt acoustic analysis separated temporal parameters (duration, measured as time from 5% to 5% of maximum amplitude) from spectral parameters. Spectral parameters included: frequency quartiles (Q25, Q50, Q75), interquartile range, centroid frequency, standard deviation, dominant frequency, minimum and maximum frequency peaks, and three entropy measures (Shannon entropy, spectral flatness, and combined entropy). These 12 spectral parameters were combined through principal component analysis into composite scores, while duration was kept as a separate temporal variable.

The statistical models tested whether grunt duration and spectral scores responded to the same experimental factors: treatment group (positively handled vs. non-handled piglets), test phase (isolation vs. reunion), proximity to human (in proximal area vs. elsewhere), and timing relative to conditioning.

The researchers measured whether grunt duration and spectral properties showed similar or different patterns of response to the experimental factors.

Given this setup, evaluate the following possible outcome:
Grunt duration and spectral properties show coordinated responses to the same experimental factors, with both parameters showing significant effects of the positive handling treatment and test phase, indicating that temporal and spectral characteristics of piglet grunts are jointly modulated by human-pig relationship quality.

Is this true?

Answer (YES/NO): YES